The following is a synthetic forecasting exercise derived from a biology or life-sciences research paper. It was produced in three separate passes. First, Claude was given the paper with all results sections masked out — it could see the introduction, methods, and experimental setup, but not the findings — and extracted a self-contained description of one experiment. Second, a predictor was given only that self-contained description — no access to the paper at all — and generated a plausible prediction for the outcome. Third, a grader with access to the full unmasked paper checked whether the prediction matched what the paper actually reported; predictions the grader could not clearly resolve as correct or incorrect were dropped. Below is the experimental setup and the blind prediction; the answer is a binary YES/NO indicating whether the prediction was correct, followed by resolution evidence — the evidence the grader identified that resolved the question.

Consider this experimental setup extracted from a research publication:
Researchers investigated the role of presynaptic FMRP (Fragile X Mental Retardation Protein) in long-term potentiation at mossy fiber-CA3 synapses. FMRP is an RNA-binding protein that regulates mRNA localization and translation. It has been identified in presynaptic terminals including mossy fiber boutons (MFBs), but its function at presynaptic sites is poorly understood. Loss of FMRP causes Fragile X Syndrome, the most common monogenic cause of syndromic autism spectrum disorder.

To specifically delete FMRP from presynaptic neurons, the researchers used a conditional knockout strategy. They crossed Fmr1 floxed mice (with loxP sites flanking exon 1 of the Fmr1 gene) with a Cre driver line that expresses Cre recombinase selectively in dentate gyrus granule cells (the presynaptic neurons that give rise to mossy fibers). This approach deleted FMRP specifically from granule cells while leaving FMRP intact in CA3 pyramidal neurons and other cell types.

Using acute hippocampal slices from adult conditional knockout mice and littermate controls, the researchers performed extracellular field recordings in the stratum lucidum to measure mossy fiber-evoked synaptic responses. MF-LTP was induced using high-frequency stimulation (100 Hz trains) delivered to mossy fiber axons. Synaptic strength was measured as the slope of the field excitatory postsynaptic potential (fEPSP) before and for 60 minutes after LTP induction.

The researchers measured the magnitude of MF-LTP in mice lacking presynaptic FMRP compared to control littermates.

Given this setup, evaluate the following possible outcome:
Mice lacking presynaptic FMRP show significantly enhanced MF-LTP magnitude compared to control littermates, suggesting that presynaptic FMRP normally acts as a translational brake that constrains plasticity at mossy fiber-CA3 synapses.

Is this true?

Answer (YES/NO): NO